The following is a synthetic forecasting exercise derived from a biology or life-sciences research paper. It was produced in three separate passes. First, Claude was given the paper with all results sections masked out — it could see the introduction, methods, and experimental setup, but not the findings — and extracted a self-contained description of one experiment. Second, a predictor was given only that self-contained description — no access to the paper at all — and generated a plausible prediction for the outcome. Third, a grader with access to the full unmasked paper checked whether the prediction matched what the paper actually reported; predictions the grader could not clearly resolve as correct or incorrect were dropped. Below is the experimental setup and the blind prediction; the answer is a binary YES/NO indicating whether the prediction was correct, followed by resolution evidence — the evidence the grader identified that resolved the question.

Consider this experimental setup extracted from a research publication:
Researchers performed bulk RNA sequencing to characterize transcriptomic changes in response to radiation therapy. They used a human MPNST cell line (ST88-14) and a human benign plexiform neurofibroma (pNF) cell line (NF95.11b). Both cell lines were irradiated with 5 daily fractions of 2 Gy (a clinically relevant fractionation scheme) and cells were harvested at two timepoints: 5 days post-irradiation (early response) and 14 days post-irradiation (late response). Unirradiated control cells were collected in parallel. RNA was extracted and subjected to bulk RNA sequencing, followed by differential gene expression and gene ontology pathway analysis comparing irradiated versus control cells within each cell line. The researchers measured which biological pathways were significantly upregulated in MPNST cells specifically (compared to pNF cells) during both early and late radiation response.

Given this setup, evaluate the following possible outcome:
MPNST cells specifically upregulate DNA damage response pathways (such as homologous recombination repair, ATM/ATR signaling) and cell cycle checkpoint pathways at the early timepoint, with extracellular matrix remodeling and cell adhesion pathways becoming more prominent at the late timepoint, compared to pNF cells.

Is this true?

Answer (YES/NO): NO